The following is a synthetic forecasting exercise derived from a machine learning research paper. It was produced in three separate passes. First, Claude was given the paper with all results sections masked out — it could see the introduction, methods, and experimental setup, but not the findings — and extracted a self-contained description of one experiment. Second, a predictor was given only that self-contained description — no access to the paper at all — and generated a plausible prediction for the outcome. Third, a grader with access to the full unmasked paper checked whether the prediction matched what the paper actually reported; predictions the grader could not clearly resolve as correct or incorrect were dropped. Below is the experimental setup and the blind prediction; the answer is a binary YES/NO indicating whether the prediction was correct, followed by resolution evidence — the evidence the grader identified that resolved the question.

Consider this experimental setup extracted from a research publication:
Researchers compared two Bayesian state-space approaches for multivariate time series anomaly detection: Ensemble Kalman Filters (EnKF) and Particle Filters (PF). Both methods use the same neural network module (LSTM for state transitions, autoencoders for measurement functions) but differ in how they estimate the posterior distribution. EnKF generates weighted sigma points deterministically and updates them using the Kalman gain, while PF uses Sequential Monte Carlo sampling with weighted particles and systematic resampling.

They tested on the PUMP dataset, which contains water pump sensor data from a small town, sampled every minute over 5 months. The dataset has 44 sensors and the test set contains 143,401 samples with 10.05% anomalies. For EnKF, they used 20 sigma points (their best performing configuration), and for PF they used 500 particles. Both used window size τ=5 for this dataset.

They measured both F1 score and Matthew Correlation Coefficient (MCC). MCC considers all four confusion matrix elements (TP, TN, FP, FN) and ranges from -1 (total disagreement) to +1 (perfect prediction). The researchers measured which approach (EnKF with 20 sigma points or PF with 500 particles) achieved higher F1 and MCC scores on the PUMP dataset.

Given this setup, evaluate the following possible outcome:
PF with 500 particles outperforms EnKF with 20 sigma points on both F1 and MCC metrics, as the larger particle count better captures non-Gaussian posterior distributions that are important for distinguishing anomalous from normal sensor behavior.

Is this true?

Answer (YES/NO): NO